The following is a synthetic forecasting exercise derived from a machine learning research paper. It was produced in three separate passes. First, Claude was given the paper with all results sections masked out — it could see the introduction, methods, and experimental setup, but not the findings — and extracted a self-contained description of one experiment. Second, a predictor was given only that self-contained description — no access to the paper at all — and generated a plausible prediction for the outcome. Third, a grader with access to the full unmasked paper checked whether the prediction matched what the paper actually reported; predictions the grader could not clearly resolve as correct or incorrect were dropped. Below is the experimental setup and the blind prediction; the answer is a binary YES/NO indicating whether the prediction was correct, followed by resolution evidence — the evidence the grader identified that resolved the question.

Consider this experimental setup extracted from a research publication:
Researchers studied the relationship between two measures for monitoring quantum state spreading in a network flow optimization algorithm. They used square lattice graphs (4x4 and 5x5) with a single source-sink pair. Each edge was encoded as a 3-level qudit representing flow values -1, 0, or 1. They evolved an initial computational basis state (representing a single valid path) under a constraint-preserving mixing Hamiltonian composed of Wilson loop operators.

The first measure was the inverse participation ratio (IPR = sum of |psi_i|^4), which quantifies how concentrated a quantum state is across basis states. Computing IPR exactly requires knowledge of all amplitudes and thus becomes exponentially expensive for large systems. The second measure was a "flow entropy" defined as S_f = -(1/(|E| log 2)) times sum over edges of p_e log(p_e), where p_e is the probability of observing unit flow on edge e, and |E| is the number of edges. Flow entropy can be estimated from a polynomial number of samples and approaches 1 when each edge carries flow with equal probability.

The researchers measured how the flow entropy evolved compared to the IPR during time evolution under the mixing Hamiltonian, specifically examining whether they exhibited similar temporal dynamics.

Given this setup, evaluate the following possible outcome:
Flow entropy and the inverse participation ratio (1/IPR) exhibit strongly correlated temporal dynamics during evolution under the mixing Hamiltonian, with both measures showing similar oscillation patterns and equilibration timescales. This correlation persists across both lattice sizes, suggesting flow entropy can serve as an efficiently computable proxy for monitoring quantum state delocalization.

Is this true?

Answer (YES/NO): YES